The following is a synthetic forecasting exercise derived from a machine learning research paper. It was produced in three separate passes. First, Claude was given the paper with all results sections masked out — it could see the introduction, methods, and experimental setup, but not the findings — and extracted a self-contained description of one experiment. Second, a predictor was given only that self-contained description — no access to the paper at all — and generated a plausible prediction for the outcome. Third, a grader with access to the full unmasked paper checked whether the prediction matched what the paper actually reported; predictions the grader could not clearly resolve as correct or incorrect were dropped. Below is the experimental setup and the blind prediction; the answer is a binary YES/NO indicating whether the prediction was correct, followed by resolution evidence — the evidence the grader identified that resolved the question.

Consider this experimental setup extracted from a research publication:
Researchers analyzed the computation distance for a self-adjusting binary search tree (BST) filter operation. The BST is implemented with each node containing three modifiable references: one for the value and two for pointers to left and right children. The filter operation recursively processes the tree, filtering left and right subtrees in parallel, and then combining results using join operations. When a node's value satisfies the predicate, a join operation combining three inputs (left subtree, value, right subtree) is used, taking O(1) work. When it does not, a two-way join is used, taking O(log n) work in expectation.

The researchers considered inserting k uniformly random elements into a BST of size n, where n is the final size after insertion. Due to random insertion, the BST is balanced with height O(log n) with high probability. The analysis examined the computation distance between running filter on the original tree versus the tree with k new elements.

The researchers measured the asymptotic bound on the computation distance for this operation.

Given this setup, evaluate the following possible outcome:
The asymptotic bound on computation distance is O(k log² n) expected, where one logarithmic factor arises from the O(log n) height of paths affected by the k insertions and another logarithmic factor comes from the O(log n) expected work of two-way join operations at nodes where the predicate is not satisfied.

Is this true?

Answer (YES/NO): YES